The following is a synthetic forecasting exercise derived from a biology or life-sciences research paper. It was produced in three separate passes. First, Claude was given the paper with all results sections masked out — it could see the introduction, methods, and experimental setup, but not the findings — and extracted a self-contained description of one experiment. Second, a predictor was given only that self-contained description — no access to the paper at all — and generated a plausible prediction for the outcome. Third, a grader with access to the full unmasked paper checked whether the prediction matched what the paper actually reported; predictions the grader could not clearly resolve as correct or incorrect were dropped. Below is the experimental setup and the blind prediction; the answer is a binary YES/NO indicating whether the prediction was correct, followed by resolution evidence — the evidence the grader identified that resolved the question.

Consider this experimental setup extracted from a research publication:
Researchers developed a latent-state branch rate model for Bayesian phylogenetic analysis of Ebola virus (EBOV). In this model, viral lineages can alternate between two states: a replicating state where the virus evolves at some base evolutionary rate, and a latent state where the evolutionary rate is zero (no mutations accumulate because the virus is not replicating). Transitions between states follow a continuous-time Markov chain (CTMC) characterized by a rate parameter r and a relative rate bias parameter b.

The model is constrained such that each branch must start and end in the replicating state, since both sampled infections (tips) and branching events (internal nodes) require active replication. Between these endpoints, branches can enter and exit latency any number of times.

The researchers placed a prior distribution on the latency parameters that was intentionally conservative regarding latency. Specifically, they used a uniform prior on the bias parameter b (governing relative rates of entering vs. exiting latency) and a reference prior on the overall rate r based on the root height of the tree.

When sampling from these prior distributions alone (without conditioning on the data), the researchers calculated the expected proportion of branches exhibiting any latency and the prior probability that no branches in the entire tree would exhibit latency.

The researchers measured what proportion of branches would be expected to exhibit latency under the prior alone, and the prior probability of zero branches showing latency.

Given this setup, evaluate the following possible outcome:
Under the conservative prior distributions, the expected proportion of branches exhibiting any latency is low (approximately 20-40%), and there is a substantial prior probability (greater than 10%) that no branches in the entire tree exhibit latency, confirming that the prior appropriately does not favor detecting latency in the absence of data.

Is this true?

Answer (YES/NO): NO